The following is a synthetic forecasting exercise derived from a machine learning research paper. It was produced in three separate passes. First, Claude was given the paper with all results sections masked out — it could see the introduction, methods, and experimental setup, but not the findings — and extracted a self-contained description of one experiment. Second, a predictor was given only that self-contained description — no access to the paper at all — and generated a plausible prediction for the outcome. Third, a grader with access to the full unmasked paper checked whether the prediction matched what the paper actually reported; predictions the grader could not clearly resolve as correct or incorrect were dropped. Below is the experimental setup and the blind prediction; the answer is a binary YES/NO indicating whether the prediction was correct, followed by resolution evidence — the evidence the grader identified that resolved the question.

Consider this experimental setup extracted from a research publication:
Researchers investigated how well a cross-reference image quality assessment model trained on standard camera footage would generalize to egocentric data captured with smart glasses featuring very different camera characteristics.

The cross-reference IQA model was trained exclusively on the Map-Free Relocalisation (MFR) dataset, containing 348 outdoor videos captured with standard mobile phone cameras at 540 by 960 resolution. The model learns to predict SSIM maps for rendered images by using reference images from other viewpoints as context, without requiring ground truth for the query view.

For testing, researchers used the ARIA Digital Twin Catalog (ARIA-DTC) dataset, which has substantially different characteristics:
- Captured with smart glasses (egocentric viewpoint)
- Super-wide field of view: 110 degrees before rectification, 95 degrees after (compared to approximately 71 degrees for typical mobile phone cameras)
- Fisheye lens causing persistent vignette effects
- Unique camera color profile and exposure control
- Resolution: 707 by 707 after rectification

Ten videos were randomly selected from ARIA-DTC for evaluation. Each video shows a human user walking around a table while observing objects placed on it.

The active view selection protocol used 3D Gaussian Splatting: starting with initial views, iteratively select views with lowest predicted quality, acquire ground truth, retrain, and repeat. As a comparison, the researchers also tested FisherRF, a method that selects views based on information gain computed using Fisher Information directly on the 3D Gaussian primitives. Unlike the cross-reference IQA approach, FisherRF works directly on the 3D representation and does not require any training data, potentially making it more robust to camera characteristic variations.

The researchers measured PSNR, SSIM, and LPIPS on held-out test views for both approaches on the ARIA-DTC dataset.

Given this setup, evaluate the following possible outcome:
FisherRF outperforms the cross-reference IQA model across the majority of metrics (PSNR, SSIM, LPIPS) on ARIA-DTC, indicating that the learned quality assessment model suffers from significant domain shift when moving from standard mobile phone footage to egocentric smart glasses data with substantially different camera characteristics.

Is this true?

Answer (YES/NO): NO